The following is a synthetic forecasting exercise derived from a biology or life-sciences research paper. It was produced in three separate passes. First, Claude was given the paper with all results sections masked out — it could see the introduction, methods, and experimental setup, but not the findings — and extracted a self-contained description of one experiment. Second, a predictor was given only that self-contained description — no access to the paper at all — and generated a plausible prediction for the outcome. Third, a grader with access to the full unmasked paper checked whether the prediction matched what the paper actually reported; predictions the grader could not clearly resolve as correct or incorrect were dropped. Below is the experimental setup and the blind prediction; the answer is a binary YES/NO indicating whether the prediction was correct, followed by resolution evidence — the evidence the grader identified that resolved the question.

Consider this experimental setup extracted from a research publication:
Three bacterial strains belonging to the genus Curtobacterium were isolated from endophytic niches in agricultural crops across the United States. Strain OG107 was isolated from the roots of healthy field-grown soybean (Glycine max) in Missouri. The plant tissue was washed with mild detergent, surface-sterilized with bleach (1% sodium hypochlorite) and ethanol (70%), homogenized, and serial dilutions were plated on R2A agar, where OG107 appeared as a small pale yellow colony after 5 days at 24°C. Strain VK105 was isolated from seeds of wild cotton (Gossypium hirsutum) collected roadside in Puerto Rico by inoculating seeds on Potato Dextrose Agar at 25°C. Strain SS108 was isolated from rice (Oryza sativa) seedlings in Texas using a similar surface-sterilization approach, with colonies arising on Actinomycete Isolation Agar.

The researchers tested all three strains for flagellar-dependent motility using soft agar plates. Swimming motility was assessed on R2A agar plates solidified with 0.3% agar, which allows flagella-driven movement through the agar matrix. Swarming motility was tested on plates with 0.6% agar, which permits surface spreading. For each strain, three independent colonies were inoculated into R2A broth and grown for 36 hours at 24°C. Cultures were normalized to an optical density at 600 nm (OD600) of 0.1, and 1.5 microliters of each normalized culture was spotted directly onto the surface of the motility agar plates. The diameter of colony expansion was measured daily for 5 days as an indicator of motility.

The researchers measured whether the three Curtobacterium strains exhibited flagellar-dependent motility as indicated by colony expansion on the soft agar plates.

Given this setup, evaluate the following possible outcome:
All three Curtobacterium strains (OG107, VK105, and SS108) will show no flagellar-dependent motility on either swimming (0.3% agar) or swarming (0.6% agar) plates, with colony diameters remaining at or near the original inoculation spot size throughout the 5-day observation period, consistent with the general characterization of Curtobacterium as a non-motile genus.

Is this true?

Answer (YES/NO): NO